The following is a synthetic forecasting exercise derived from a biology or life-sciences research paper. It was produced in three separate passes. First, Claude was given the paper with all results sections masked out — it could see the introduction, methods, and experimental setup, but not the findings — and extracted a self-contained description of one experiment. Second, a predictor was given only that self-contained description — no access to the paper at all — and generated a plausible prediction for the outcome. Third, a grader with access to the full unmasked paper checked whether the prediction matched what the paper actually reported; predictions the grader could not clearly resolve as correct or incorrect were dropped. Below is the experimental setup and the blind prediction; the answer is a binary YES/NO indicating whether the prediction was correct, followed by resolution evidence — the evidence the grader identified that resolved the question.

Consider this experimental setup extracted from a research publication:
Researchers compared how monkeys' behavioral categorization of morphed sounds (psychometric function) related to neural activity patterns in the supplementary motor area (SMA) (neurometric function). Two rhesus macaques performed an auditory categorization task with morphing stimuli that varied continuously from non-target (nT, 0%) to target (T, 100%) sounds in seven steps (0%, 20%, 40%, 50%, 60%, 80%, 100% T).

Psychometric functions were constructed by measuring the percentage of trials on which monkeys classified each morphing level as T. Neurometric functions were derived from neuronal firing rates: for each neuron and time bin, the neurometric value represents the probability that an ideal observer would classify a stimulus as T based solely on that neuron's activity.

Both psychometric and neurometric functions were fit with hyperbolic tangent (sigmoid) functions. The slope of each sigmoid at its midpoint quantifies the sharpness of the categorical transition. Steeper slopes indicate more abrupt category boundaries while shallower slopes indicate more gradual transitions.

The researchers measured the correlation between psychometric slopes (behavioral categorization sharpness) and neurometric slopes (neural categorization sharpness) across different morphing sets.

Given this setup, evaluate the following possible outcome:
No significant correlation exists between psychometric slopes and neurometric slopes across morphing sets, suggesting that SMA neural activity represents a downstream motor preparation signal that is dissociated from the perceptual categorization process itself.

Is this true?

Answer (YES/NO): NO